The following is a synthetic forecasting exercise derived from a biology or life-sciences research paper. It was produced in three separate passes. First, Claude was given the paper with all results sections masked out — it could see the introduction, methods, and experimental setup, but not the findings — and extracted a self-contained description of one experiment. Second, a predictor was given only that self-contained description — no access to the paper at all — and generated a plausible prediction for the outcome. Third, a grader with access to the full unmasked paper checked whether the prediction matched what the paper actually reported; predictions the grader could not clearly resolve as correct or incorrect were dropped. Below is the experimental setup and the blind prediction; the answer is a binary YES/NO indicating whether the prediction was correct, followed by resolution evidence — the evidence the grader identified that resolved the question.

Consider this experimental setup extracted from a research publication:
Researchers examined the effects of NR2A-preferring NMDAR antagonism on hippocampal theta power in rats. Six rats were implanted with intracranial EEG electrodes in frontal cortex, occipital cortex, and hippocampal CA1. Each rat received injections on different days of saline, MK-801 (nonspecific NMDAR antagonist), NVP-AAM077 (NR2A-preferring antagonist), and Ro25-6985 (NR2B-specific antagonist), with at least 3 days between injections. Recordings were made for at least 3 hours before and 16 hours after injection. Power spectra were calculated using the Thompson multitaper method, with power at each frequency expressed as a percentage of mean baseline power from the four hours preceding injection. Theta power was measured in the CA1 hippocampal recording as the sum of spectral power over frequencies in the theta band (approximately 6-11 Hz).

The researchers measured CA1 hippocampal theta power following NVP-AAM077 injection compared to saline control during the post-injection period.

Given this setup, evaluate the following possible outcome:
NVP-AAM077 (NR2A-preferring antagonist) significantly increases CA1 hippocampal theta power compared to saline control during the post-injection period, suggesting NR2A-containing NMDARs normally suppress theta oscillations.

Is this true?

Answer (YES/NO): NO